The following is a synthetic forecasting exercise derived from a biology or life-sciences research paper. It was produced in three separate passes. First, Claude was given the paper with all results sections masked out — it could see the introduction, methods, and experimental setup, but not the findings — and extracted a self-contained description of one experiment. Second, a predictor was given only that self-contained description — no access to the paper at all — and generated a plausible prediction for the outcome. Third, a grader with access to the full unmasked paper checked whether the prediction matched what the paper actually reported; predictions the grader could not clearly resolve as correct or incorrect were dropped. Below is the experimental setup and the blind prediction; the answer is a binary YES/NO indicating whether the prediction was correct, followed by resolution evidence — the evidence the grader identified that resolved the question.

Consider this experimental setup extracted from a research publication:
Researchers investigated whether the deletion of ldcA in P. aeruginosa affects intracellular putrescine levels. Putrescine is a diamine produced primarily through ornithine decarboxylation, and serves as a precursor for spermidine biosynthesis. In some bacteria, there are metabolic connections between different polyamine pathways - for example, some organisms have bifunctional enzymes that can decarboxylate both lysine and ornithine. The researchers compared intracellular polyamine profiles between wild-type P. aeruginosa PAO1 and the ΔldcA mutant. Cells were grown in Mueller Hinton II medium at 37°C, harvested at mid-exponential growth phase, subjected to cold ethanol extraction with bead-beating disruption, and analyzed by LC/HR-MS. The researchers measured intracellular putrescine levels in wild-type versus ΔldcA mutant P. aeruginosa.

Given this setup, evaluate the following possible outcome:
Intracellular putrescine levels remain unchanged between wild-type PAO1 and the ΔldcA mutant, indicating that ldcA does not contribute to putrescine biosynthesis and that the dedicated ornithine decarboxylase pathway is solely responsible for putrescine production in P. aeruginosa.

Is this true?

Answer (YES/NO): NO